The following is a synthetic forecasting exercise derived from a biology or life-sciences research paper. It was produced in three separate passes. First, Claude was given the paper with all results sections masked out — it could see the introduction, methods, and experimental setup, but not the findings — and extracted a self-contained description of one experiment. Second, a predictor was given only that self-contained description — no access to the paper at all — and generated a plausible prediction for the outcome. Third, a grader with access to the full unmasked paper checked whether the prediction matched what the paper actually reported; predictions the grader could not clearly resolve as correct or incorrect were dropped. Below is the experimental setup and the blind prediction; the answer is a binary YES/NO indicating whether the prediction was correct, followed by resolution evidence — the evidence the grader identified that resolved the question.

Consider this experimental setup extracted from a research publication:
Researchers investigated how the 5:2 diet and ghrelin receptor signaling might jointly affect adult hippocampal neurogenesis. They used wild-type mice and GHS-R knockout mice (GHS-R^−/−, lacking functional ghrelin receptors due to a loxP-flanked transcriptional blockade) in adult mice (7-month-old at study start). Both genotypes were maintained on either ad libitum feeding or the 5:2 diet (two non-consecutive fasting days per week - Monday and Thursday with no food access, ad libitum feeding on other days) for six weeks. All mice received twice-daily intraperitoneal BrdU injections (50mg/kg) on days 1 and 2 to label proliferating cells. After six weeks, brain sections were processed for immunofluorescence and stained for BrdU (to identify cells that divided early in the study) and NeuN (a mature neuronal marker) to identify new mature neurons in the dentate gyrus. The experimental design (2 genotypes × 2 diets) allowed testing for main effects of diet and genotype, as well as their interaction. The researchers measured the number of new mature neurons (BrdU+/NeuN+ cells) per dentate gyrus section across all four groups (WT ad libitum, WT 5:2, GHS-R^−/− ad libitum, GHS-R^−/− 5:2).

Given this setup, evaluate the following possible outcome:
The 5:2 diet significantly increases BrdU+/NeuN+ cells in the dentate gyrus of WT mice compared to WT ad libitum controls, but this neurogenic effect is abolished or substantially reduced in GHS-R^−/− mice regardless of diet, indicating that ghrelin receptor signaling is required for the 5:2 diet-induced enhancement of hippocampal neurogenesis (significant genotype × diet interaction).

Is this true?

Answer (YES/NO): NO